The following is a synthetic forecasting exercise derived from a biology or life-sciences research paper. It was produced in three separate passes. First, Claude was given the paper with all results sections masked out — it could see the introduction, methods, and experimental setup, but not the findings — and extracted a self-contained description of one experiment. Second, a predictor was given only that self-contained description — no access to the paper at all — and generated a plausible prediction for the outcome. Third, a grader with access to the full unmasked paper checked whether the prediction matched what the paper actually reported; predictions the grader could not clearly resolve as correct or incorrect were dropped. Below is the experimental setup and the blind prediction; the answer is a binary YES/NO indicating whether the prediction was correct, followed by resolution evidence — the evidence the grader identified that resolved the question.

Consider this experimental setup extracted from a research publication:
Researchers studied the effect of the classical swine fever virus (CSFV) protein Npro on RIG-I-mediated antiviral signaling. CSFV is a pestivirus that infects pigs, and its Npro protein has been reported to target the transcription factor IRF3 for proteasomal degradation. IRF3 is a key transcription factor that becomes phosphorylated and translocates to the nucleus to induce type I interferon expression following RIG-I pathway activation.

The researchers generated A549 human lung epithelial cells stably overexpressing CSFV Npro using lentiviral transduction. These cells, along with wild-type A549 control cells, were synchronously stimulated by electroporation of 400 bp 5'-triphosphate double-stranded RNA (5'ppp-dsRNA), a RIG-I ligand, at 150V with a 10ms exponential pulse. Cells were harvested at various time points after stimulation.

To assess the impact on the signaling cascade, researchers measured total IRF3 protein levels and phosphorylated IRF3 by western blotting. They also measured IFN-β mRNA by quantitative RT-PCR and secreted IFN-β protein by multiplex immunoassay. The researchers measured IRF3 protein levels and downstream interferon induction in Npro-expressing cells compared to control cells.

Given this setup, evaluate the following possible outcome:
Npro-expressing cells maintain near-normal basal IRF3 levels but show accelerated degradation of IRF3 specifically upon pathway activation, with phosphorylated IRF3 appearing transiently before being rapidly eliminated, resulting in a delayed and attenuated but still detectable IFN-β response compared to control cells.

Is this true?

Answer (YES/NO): NO